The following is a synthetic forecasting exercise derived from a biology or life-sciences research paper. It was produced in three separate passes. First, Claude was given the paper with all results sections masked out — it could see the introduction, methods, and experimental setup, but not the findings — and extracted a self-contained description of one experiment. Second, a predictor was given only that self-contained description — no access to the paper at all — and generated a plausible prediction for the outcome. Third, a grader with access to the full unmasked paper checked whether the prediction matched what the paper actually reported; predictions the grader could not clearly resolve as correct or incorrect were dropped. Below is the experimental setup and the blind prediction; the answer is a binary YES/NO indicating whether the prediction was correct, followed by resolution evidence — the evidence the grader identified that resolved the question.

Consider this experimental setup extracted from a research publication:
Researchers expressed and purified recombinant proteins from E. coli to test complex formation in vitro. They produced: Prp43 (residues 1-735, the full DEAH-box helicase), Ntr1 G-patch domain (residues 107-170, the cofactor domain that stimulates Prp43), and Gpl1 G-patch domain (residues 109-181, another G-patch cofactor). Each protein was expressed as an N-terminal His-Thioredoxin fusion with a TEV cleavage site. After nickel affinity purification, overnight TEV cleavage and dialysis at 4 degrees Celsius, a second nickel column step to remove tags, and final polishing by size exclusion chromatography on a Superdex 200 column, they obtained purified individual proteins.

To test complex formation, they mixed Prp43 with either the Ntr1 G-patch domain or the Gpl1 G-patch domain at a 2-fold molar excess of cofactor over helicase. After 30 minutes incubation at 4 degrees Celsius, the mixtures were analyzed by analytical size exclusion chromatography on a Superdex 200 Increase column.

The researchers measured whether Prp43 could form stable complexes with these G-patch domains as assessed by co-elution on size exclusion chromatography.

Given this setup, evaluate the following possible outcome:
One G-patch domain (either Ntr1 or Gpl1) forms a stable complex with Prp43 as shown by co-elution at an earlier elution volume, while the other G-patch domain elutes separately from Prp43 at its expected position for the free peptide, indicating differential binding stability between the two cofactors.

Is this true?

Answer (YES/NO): YES